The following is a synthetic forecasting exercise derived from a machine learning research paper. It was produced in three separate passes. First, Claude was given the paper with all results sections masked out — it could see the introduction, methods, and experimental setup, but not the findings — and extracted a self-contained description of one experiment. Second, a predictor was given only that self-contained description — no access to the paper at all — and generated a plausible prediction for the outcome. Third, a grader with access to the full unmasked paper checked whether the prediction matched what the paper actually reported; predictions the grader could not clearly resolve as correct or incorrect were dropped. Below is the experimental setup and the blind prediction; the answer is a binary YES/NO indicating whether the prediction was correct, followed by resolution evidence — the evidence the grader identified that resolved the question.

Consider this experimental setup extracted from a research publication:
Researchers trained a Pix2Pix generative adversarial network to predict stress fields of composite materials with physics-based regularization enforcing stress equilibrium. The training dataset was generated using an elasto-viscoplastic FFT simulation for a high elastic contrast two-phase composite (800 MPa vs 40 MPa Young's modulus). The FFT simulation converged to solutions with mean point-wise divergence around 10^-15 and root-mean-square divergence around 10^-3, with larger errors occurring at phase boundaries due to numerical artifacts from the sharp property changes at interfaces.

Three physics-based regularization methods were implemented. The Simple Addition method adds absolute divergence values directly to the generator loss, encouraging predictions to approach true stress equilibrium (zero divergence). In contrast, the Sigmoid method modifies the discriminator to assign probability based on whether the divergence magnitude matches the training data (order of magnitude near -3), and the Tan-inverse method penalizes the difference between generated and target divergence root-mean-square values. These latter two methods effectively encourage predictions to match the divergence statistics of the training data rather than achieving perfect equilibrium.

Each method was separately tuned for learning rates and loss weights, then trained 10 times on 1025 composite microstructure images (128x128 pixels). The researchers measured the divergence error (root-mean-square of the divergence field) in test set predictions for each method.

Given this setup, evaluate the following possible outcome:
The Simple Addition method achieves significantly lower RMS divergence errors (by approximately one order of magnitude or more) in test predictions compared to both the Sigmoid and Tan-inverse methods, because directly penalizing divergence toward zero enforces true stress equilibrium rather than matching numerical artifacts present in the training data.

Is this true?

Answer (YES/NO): NO